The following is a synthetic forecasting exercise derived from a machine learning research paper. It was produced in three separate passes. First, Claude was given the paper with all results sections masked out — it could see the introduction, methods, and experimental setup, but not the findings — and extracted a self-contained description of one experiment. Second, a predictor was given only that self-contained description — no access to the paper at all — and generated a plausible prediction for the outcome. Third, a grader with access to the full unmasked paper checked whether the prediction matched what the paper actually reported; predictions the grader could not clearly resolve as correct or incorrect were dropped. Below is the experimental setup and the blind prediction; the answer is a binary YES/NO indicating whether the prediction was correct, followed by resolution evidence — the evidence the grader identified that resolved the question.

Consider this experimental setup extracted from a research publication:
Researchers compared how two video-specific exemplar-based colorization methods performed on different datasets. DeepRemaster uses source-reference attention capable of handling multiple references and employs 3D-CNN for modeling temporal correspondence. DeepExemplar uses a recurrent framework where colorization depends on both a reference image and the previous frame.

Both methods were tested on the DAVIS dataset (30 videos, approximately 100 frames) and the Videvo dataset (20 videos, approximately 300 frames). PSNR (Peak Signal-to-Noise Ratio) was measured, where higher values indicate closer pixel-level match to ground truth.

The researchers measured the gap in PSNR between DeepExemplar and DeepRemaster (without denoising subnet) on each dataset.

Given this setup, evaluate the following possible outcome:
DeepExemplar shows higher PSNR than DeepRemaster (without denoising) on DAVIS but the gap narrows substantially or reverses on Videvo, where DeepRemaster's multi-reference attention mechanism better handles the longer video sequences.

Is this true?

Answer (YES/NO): YES